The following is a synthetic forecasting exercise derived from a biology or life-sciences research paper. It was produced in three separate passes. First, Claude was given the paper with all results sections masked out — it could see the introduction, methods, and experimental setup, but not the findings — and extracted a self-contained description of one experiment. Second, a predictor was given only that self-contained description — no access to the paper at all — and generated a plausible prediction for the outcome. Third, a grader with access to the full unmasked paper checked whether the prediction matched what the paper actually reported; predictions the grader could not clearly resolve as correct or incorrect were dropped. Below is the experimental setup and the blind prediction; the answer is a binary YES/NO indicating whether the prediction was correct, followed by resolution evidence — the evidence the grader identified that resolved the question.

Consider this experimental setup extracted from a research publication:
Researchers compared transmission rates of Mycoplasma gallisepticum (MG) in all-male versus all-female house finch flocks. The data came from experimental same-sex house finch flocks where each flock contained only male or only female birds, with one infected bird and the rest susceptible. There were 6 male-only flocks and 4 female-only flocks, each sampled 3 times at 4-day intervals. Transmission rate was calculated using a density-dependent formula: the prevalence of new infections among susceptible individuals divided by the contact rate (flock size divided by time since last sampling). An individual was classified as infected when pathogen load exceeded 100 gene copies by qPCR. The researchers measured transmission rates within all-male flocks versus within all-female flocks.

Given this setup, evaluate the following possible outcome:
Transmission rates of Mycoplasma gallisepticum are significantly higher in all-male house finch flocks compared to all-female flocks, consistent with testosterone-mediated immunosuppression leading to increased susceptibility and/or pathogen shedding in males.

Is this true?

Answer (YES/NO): YES